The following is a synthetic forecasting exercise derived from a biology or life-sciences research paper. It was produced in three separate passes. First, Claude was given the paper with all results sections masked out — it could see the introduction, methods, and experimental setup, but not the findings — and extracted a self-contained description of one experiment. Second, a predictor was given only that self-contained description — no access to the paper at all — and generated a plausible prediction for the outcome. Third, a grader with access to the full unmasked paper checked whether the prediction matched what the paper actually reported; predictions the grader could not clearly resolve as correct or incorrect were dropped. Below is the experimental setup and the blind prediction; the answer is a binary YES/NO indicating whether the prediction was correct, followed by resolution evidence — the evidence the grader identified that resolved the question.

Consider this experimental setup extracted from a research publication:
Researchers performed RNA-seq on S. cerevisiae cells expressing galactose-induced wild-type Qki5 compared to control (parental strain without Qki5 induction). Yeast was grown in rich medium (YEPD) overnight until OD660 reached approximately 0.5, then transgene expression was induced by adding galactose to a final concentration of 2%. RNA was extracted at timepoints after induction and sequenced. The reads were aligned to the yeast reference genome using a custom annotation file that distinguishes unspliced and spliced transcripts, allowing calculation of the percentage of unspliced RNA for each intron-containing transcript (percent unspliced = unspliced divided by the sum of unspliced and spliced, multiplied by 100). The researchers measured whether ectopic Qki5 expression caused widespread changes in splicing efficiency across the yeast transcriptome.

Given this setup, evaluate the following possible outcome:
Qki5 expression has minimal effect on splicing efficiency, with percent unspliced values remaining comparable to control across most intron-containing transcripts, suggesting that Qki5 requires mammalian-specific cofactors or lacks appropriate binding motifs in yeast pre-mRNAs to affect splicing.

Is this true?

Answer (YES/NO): NO